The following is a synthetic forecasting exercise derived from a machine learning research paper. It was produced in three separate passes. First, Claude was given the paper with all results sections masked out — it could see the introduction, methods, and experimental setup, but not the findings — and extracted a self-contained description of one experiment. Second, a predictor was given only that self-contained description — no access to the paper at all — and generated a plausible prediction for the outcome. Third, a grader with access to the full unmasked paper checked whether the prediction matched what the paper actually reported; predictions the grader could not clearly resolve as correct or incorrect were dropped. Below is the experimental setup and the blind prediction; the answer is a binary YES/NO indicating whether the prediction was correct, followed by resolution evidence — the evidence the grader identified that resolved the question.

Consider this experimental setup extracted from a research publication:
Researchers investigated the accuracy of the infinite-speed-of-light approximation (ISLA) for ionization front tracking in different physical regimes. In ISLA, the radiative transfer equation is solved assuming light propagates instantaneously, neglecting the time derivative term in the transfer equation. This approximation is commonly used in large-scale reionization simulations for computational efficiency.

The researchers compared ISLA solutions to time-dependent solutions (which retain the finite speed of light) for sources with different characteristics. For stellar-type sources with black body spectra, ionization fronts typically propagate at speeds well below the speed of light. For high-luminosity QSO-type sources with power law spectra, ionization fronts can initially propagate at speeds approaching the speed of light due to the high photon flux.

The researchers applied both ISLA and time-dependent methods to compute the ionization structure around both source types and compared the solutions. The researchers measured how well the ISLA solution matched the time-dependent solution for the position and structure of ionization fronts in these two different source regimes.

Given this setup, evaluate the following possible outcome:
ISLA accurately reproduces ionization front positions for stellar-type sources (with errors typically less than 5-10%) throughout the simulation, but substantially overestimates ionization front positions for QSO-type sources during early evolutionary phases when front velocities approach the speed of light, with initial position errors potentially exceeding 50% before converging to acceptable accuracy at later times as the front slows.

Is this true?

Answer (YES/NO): NO